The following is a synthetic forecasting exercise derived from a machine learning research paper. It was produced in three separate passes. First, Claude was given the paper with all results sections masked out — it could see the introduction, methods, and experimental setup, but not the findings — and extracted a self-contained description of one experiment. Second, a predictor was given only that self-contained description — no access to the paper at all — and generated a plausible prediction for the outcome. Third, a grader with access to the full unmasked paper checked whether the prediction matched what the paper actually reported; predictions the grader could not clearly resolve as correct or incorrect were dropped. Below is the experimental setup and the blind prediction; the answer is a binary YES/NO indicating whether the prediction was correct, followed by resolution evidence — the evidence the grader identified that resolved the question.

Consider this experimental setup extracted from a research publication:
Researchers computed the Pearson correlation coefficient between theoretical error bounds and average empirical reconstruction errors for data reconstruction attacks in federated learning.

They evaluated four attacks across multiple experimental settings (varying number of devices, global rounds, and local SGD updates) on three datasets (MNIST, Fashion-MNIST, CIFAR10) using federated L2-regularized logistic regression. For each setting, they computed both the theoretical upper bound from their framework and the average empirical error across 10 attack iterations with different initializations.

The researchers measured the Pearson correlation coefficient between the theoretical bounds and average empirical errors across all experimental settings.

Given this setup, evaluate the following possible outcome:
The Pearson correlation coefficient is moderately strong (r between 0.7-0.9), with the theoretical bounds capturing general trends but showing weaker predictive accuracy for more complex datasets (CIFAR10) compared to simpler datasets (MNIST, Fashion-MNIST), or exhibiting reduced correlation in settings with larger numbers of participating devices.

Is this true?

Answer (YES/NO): NO